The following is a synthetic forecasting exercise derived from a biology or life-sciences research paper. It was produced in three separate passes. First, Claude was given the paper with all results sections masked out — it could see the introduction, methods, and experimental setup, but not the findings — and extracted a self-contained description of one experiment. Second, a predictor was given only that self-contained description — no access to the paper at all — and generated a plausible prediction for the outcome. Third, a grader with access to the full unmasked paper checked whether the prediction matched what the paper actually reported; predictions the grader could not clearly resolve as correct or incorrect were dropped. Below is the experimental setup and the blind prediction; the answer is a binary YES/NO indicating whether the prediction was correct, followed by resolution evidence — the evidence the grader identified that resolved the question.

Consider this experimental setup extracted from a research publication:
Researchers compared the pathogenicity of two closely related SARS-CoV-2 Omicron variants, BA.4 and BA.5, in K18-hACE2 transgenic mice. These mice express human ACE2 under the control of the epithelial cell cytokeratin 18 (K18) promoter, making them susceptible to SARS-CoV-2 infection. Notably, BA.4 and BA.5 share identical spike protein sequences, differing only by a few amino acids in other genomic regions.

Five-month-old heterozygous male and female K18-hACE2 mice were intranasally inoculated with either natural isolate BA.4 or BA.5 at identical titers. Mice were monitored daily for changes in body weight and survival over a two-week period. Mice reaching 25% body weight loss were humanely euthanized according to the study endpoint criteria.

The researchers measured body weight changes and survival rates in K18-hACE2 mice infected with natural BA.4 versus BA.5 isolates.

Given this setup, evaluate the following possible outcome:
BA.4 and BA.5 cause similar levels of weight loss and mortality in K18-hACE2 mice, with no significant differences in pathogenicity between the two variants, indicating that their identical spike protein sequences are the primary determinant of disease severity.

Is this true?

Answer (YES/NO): NO